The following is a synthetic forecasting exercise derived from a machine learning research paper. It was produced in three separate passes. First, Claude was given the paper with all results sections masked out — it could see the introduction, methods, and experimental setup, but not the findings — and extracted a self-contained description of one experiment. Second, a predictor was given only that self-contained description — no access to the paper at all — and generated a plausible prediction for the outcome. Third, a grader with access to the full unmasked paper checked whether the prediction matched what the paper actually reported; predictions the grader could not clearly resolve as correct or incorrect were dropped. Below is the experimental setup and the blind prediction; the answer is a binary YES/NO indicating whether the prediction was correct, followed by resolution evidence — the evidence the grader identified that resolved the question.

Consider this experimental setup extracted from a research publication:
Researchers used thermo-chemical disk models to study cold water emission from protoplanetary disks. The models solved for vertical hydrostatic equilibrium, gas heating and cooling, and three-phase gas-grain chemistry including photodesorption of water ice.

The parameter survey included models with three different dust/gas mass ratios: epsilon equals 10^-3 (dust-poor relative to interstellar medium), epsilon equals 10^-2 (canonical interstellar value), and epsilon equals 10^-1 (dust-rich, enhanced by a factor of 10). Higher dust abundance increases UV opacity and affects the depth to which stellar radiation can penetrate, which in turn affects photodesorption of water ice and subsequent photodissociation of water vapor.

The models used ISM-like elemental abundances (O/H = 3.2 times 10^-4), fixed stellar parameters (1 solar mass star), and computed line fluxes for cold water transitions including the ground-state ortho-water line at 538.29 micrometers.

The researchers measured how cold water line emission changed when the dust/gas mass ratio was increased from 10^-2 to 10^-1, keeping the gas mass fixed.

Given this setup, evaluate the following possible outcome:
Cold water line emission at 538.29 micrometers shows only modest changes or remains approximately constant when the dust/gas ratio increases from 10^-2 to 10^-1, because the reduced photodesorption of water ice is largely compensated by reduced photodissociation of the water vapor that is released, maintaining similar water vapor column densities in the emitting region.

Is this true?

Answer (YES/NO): YES